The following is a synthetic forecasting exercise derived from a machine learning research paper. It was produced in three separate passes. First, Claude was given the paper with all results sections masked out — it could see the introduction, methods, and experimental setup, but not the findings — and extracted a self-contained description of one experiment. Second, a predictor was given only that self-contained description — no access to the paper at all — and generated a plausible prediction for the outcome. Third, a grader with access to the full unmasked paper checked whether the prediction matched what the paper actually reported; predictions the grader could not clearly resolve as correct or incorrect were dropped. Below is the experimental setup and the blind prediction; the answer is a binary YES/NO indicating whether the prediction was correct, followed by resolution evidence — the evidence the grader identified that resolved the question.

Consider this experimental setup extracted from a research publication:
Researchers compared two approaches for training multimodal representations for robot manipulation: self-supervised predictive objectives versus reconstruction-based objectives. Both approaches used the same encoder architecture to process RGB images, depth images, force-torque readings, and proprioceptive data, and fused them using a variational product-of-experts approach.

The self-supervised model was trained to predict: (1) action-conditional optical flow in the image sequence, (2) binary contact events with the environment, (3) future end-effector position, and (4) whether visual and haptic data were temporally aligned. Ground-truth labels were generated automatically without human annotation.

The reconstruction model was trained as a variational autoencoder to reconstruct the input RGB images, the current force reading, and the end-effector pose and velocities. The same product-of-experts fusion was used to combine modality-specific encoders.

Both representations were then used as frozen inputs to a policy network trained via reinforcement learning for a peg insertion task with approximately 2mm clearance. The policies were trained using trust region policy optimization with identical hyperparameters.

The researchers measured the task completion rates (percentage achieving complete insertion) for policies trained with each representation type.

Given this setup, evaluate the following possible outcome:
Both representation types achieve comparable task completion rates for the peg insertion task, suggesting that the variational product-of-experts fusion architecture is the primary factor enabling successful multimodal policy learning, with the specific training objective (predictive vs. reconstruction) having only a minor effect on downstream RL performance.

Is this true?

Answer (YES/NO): NO